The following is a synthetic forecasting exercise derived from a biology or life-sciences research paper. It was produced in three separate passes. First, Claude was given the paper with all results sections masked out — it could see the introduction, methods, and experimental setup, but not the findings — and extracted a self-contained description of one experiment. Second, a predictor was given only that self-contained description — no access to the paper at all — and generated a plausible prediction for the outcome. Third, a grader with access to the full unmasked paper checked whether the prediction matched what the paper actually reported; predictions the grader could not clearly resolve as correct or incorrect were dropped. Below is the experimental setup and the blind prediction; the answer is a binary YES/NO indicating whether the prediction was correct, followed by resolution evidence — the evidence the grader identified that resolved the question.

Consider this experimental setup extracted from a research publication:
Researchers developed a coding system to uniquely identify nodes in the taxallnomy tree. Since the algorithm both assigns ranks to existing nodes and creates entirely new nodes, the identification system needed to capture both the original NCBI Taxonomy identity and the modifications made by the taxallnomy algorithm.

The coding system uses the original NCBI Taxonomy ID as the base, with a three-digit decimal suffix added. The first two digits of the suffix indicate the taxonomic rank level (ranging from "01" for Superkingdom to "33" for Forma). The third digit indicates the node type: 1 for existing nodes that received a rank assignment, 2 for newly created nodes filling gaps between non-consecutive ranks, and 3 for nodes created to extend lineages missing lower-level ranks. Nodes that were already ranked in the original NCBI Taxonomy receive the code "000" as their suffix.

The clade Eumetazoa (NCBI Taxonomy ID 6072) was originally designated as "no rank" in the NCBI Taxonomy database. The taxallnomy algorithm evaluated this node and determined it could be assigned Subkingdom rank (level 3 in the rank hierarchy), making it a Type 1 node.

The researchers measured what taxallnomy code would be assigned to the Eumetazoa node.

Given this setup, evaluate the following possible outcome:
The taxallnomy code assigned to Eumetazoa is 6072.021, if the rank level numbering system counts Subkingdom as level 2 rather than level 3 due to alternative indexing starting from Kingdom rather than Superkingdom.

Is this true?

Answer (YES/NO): NO